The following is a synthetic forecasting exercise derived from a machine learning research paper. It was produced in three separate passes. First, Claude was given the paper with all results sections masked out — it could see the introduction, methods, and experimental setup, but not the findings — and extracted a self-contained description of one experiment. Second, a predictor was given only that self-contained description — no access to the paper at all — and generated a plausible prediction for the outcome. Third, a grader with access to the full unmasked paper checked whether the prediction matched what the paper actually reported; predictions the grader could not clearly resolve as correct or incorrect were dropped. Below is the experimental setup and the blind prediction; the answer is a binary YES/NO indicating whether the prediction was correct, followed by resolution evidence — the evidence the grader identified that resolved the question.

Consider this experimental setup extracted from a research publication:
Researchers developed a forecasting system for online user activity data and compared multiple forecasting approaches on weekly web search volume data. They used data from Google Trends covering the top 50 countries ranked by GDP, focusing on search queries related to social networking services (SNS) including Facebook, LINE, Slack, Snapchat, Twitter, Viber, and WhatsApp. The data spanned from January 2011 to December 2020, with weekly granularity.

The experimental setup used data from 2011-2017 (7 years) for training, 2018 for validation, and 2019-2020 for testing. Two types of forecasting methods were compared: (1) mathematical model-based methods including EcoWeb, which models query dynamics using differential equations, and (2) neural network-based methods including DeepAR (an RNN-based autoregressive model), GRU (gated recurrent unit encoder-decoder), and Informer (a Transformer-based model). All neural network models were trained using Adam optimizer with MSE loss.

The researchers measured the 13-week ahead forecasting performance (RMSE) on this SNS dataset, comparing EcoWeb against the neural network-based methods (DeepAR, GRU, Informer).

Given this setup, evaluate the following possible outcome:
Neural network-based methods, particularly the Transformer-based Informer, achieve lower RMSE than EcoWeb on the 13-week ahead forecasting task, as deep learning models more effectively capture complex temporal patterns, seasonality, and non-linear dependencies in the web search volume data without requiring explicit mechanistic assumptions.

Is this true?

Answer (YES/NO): YES